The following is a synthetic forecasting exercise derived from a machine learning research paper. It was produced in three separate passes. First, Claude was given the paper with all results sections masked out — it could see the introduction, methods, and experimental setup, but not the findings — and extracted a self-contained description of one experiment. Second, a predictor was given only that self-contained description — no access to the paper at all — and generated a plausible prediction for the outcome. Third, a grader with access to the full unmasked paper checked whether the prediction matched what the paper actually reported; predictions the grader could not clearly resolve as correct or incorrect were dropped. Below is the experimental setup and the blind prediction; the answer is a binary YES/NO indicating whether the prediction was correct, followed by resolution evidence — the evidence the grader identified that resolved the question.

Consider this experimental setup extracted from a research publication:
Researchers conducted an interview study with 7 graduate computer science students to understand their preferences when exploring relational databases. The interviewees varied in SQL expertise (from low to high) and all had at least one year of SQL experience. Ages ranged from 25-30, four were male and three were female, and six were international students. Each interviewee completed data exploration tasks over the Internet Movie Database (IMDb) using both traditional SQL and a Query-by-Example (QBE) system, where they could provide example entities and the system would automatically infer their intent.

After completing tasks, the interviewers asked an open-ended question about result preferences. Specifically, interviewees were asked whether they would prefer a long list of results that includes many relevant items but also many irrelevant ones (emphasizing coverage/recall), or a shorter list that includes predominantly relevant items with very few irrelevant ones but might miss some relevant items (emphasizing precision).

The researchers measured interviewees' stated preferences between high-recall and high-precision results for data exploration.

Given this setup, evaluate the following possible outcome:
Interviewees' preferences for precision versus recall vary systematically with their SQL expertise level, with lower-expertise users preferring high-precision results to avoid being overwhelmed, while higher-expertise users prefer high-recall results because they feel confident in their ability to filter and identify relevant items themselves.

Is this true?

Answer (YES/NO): NO